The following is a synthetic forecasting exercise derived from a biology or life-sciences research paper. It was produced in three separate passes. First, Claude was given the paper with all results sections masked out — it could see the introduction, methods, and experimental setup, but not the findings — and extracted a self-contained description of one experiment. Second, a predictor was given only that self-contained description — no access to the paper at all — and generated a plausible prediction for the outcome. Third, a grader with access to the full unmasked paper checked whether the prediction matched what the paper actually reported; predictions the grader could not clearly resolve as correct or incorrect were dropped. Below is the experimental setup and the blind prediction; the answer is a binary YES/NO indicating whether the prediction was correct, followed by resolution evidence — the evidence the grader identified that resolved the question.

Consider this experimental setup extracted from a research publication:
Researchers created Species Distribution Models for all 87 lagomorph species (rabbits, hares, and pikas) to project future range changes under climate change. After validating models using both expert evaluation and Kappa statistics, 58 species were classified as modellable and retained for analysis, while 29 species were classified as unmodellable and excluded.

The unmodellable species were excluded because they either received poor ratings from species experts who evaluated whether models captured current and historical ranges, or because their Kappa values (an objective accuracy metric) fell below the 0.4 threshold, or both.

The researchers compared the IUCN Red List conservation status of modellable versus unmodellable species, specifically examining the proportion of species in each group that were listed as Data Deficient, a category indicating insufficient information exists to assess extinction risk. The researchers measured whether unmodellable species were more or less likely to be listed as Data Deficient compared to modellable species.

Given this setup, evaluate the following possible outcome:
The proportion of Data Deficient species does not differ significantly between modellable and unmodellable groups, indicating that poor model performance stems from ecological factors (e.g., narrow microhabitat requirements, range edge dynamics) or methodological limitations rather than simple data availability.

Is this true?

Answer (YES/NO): NO